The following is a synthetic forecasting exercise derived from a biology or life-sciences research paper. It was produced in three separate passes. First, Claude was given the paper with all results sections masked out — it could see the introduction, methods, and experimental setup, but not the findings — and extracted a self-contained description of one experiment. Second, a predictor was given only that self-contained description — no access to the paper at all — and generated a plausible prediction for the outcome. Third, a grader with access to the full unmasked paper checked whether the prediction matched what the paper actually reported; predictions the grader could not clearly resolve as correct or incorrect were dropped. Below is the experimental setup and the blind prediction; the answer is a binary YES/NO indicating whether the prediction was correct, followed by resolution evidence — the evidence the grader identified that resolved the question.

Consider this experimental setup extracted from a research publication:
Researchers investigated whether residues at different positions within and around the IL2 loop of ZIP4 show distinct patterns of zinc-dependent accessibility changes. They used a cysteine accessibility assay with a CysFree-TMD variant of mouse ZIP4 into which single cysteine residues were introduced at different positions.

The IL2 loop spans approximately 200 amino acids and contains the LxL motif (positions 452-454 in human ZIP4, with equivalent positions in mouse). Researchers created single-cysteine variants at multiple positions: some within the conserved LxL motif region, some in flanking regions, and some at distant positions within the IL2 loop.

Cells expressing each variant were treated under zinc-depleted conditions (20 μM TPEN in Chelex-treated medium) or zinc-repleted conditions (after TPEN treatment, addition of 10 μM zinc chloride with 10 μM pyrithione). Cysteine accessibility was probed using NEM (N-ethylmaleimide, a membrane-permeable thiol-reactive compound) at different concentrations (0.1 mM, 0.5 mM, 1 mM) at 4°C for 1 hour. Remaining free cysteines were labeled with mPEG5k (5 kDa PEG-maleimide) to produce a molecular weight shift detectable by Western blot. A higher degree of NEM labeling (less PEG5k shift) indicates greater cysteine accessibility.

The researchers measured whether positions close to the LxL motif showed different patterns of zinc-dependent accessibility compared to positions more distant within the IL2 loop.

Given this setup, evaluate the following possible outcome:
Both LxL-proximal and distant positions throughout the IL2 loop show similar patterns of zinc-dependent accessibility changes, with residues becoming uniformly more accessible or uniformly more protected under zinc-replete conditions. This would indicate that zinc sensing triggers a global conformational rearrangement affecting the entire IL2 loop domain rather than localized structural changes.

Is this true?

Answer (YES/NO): YES